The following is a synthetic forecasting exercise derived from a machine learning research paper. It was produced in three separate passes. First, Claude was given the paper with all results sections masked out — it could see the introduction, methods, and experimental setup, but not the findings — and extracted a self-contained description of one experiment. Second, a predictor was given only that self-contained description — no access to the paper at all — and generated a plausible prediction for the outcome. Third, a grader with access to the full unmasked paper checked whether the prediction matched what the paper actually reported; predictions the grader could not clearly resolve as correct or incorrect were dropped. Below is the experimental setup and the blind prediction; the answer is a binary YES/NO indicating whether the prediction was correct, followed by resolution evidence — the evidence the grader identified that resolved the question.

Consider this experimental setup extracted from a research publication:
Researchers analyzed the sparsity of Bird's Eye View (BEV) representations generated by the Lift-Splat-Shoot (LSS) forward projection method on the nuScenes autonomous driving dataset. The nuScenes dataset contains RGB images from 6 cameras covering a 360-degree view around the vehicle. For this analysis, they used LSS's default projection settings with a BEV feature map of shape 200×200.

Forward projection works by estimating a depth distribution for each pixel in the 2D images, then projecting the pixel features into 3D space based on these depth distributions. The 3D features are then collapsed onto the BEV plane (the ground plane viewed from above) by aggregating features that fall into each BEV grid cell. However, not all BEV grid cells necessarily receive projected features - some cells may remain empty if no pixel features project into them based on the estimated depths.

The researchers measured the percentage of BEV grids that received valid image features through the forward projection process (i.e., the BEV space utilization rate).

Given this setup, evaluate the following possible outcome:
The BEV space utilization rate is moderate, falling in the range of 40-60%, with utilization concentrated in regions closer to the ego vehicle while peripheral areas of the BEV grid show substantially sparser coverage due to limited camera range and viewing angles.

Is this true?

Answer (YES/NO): YES